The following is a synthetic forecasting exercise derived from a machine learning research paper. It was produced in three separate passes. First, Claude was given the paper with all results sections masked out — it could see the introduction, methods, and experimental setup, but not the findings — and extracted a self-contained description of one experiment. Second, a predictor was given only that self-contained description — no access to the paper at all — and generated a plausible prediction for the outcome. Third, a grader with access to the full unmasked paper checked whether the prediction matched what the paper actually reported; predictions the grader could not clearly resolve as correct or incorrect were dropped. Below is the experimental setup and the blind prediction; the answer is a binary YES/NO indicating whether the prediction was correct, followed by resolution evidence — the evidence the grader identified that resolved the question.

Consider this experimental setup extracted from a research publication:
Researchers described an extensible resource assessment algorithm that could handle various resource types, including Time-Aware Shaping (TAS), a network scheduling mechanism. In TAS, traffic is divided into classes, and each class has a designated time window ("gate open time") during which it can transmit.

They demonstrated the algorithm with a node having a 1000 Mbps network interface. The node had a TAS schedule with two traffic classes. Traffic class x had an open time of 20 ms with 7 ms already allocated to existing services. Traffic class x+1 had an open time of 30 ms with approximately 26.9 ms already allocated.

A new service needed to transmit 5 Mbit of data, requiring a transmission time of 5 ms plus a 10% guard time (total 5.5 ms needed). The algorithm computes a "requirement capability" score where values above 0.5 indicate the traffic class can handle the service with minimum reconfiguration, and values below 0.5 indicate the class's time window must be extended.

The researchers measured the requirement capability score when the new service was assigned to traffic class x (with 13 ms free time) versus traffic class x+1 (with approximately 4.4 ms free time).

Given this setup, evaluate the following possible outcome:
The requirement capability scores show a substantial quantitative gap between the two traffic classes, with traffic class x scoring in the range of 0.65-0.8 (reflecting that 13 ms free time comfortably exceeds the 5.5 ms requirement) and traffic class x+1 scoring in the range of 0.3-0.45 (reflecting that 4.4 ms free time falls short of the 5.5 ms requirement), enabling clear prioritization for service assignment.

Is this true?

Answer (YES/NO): NO